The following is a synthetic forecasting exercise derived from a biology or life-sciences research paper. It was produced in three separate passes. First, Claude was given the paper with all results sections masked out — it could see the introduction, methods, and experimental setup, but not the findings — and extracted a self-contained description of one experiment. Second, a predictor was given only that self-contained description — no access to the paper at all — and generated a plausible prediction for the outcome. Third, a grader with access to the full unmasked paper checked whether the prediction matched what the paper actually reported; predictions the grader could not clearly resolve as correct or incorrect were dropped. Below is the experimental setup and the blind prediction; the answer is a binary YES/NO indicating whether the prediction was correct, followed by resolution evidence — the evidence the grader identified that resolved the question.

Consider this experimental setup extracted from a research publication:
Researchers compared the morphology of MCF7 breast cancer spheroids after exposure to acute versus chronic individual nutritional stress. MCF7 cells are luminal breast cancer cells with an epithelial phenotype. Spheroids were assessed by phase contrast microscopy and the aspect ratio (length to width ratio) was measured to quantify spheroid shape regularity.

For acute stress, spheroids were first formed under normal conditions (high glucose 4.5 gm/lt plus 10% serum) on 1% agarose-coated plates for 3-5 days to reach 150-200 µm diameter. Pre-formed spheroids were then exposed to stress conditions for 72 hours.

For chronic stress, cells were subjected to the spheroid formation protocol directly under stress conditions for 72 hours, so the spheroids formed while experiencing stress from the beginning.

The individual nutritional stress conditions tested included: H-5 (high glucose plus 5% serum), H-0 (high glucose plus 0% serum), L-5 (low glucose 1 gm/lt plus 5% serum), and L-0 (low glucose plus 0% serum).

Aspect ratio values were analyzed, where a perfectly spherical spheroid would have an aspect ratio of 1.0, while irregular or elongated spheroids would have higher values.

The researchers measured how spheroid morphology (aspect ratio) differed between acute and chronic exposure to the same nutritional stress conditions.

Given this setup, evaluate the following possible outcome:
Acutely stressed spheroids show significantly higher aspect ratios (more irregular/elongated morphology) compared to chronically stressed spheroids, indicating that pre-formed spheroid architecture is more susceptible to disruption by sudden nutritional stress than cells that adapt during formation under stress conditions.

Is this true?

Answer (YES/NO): NO